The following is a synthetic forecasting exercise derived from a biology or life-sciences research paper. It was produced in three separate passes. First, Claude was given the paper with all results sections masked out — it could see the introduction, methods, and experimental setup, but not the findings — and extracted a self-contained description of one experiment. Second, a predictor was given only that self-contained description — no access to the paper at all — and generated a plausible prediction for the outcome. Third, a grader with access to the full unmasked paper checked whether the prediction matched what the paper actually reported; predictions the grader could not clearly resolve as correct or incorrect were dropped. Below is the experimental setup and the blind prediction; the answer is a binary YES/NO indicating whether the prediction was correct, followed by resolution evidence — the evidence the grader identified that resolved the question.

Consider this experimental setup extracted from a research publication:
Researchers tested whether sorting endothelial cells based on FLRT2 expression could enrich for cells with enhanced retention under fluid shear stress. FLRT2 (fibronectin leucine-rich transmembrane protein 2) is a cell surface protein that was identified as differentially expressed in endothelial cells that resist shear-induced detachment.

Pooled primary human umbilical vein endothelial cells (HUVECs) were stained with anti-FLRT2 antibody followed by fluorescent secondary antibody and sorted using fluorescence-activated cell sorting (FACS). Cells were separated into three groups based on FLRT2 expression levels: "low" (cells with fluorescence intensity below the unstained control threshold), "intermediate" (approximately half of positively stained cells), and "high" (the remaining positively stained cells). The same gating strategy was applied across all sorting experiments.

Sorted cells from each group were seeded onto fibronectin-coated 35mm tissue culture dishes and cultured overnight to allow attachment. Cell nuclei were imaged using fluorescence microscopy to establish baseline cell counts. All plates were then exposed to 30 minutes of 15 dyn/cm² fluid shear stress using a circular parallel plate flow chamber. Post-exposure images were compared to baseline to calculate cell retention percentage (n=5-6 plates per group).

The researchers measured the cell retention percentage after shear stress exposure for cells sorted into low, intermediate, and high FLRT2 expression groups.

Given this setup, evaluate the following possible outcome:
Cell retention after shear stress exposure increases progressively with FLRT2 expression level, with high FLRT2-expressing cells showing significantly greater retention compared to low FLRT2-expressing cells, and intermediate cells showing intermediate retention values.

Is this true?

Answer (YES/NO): NO